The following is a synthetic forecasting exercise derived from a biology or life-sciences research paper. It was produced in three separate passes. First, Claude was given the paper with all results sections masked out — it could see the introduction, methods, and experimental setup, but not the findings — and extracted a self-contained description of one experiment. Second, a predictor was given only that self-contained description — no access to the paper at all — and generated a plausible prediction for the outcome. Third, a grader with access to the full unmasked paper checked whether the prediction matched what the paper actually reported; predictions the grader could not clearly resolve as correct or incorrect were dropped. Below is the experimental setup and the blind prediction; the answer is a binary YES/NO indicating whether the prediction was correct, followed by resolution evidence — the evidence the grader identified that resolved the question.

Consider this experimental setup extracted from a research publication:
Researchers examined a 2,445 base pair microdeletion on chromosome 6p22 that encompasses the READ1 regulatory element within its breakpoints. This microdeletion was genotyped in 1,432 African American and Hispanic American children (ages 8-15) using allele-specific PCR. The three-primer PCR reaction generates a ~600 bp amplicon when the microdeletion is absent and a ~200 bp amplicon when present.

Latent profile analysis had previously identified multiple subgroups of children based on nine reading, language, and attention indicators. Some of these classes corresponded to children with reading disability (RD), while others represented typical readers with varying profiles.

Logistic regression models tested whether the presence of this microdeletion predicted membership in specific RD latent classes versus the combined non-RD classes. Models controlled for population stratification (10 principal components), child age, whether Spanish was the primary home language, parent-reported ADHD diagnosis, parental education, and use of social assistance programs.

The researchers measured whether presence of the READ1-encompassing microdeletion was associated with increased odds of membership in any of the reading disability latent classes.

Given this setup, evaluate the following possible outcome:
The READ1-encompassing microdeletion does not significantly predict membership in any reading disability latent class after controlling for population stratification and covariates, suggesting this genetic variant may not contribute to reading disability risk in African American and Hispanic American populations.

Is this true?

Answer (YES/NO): NO